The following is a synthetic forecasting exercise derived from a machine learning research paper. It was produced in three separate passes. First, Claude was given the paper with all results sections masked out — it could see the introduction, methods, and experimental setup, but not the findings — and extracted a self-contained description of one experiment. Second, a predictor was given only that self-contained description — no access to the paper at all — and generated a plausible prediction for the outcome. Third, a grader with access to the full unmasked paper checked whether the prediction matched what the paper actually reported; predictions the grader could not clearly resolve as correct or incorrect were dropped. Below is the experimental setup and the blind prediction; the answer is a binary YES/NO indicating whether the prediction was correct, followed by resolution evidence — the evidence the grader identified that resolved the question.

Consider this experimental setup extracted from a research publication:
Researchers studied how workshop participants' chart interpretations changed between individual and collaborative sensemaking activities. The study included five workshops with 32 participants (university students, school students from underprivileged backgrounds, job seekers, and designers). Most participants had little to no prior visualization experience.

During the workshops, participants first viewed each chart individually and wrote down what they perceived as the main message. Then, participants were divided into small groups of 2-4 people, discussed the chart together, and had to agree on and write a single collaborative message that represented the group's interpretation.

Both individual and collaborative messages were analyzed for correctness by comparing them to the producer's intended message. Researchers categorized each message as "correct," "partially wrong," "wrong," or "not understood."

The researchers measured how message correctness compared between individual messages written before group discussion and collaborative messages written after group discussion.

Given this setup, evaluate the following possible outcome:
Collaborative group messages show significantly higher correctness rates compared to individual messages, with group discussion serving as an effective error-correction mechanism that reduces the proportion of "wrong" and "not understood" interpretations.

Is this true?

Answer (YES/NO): NO